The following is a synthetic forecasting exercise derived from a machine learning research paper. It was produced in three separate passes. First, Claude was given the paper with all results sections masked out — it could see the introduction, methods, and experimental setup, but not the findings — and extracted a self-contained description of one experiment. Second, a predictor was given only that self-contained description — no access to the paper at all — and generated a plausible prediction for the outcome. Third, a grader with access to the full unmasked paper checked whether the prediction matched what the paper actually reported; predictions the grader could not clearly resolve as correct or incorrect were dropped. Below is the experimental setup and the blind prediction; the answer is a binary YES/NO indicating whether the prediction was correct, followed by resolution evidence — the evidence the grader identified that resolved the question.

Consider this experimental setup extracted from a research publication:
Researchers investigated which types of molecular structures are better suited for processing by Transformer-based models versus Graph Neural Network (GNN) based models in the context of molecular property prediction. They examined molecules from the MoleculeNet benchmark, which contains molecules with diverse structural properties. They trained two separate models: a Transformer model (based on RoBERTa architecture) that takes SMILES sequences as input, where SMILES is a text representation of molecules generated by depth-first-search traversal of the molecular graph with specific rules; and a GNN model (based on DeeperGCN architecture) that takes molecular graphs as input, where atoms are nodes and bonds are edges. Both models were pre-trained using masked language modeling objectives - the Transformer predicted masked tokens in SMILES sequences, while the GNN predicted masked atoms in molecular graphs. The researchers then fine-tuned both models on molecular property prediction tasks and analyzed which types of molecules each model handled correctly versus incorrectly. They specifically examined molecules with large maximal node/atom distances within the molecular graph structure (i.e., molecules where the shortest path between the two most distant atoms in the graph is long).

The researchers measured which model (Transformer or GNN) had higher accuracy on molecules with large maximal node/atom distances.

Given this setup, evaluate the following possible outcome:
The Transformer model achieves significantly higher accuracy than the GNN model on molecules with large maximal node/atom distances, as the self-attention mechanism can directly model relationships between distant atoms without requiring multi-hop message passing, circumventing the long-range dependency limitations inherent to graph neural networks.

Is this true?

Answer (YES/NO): YES